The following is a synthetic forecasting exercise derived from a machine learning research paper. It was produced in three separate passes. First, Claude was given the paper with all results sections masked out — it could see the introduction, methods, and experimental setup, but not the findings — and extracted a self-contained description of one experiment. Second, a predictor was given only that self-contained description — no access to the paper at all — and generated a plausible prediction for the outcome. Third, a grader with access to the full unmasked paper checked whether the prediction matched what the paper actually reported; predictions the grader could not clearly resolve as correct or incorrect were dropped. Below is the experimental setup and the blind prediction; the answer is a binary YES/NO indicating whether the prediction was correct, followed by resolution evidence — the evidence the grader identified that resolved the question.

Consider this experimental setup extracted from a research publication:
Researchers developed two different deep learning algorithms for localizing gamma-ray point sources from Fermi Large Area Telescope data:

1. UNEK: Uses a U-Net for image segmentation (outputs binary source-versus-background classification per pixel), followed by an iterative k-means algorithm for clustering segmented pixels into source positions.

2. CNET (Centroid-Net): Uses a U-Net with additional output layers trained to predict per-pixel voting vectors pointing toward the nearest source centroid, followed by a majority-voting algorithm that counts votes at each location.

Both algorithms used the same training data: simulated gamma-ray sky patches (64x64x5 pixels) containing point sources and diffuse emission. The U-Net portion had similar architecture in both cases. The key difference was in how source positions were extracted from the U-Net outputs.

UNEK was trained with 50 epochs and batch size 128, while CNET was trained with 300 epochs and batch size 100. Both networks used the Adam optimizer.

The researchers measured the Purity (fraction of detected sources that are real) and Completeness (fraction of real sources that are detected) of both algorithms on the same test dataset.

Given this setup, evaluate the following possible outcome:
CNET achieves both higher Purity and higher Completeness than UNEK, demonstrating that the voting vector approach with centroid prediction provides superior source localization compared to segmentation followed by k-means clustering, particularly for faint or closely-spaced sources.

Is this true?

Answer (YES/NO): NO